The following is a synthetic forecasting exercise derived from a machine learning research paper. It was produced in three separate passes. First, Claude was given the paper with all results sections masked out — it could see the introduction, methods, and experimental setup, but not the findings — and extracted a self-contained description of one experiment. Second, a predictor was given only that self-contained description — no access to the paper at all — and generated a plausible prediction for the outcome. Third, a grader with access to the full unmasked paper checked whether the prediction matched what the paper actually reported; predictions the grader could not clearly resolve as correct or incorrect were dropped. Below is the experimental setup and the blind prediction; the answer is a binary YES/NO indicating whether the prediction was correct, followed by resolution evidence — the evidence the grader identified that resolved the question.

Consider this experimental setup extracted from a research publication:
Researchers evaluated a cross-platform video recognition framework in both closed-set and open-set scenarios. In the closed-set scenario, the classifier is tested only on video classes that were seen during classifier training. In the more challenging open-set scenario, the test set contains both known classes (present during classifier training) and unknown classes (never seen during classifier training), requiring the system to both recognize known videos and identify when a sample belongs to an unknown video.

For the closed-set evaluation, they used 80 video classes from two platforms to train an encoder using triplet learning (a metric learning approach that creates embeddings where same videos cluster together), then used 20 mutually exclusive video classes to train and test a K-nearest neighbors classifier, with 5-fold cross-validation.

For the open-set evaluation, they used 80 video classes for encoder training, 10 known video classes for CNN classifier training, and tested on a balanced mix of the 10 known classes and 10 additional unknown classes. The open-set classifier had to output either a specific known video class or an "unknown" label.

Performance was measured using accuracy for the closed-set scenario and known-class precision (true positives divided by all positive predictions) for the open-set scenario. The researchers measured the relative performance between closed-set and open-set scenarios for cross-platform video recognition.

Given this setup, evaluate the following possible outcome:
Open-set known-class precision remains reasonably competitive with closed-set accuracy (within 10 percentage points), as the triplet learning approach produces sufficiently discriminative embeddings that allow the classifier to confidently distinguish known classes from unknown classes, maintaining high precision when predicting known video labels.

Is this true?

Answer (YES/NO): NO